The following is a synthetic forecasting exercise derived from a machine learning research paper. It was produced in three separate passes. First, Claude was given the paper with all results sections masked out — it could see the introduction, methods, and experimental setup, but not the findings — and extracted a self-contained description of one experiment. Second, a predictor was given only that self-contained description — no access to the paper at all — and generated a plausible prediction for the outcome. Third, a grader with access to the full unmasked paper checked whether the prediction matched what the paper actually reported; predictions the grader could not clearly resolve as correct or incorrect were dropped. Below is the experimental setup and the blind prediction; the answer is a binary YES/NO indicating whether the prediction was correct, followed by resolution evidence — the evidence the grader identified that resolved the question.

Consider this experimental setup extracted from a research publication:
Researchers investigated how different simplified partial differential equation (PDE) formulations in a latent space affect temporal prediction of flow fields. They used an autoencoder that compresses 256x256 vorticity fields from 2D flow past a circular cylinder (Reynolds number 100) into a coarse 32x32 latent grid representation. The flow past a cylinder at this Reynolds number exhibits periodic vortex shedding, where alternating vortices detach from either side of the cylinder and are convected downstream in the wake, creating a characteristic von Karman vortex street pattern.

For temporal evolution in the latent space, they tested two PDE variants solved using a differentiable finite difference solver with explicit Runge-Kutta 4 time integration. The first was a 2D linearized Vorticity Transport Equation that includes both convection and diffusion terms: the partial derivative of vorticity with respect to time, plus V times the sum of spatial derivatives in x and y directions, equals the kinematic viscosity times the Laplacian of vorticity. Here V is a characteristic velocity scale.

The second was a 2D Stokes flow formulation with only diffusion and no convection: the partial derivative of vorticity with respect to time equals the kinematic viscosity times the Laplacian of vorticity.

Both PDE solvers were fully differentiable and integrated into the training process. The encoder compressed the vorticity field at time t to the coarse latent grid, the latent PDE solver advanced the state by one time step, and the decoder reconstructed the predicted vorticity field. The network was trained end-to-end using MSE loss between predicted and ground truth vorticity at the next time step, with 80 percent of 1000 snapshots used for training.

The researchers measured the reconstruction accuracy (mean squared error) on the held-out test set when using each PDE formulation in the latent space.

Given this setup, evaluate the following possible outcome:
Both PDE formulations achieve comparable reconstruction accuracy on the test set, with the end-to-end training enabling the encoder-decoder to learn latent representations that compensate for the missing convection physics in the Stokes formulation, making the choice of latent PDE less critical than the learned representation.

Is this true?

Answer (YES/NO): NO